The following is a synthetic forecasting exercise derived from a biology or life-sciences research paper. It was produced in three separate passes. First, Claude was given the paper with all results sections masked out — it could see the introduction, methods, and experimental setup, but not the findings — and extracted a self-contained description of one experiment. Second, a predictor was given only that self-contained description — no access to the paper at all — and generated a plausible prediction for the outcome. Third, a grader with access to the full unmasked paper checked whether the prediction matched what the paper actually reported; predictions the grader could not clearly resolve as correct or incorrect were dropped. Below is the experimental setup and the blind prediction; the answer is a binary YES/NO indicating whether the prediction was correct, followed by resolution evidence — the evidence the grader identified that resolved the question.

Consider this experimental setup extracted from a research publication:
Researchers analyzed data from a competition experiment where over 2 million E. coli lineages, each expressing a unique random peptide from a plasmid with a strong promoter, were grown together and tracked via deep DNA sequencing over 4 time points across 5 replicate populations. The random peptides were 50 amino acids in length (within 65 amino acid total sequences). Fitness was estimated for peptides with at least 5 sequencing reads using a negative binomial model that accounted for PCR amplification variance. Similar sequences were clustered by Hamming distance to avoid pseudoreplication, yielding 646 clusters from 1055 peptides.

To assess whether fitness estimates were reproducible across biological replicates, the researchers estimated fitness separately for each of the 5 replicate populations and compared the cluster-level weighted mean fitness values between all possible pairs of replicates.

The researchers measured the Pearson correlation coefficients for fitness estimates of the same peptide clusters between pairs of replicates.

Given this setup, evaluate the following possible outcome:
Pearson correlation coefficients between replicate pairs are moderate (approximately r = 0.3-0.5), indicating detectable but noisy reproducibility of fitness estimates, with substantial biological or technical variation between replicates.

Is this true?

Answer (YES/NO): NO